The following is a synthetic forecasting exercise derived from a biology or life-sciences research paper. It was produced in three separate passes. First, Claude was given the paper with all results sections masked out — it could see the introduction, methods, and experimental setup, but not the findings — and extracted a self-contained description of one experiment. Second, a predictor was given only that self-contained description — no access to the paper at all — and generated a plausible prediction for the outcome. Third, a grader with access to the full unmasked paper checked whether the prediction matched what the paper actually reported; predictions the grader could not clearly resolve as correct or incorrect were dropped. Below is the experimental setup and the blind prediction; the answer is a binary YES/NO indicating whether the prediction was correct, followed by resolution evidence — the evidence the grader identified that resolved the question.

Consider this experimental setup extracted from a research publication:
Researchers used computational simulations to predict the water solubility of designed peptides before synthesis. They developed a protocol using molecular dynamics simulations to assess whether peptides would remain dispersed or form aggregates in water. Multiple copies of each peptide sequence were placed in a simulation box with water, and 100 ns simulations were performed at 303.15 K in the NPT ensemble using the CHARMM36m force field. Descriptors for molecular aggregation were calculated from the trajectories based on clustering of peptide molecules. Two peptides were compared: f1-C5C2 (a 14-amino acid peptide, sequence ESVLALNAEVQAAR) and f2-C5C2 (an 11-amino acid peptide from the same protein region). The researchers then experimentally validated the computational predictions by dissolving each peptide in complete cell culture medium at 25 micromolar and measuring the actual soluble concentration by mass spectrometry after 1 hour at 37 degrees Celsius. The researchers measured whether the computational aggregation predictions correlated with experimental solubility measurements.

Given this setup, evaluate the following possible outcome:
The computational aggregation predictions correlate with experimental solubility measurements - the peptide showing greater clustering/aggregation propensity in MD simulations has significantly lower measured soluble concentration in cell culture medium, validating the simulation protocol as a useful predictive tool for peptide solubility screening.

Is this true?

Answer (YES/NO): YES